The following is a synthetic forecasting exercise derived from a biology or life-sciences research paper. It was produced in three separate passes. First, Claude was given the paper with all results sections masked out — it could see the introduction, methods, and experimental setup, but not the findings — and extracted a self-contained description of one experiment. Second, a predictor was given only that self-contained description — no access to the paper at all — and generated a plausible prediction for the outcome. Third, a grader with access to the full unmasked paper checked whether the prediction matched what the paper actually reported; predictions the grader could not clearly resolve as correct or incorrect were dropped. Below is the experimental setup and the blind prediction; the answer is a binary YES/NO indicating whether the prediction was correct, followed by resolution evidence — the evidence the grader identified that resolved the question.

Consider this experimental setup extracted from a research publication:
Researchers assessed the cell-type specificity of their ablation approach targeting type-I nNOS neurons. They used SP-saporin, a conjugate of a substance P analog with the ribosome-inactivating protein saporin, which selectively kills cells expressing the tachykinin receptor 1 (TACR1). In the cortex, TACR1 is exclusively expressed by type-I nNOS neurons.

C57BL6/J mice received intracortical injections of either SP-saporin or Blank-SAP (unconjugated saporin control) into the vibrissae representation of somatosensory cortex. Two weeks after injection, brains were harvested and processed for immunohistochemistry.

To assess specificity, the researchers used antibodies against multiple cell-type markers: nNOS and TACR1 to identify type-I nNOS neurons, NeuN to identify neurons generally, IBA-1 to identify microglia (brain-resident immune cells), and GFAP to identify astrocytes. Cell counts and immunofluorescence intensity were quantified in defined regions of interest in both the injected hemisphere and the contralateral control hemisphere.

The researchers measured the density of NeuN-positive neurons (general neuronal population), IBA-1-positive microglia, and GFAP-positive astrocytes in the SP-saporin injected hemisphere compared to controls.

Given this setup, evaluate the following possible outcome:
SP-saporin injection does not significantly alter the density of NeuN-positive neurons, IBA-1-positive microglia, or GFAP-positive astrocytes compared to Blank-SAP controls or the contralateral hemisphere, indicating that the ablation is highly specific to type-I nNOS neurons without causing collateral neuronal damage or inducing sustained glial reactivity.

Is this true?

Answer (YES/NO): NO